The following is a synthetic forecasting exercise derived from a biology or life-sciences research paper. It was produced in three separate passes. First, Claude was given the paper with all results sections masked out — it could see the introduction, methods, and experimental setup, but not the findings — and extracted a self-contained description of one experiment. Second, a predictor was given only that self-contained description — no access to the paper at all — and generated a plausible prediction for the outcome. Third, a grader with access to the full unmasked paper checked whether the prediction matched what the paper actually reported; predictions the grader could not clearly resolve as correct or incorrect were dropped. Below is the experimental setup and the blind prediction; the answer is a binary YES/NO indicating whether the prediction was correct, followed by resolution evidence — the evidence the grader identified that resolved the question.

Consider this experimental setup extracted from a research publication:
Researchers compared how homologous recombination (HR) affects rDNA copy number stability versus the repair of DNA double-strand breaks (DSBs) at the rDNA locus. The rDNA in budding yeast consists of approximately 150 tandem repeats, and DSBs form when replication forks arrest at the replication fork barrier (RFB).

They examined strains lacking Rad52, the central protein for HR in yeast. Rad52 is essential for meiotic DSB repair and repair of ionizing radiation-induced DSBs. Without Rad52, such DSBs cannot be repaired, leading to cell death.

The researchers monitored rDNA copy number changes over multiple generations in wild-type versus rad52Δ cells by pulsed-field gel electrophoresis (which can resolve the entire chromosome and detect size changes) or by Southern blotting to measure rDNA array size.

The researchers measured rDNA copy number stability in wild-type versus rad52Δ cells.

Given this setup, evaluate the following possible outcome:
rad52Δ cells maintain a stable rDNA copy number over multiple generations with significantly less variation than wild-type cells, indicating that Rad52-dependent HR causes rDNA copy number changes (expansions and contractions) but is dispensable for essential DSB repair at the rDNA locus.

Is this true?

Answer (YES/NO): NO